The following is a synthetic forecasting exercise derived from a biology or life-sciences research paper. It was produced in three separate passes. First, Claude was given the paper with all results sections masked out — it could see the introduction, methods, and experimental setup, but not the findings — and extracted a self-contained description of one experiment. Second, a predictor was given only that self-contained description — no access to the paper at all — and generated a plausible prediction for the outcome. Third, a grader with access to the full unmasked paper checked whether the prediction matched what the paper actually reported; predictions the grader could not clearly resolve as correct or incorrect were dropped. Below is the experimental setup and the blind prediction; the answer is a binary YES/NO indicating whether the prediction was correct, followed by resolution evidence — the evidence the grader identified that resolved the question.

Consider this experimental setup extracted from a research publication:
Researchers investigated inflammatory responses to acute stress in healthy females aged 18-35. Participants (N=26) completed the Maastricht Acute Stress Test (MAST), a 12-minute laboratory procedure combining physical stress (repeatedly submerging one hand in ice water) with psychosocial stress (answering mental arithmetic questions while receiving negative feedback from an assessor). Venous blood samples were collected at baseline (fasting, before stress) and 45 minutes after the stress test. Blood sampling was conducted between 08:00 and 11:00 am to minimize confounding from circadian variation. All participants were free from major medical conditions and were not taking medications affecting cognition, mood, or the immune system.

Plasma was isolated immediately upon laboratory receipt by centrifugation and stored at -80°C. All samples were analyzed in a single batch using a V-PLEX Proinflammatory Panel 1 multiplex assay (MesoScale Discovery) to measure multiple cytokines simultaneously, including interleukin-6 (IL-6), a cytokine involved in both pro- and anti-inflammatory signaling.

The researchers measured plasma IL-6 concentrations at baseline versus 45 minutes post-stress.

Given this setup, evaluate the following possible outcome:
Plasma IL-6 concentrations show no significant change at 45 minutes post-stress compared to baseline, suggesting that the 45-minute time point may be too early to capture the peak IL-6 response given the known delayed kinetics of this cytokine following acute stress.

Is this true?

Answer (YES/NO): YES